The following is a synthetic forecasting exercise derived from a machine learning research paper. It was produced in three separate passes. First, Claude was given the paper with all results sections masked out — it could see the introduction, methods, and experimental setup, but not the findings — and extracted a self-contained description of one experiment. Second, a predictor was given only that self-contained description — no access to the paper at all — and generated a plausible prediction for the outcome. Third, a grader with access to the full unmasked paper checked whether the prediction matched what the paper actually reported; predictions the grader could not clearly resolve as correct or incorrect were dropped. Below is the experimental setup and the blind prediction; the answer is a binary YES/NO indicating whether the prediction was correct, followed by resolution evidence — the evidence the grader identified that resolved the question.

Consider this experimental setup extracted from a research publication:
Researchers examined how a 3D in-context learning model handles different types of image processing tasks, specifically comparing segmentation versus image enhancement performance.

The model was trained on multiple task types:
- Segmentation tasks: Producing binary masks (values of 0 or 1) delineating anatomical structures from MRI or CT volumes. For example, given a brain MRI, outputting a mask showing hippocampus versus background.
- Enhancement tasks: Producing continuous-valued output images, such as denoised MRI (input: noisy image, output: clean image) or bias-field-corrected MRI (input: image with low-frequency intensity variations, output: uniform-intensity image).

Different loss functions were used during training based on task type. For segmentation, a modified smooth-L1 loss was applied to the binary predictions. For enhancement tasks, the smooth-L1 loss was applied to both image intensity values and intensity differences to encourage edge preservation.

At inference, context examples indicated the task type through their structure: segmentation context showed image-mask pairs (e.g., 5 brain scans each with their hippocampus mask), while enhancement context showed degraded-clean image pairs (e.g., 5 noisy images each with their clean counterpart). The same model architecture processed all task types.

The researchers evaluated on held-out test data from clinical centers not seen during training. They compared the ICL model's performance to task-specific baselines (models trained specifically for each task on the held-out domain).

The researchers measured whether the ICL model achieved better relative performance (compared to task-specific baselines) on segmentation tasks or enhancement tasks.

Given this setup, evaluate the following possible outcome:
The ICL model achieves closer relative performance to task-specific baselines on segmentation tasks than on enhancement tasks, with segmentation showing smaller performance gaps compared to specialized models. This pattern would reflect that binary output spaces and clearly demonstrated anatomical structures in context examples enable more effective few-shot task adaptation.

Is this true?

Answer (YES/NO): YES